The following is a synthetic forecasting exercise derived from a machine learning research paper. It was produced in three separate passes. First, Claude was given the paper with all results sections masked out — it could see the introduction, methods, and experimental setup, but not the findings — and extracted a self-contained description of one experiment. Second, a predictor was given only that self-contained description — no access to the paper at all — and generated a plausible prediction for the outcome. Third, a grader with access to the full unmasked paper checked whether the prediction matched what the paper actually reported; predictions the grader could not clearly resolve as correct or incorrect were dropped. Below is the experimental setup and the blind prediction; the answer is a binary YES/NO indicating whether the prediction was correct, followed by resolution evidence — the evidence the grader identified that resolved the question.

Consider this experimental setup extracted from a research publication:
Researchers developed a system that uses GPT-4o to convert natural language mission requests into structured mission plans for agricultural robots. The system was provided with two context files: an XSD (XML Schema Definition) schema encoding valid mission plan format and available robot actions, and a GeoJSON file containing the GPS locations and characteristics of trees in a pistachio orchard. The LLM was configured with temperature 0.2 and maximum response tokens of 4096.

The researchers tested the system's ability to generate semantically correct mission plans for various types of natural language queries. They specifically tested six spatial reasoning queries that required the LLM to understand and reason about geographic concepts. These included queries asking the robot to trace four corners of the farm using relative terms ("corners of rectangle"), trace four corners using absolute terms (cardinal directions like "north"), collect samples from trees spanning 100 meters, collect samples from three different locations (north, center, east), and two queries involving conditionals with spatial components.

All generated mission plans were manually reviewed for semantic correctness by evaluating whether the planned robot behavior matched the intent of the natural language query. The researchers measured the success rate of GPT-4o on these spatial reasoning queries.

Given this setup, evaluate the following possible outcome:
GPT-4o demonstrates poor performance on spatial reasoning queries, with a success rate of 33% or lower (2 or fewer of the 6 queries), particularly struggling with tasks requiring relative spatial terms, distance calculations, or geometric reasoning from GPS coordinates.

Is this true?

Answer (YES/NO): YES